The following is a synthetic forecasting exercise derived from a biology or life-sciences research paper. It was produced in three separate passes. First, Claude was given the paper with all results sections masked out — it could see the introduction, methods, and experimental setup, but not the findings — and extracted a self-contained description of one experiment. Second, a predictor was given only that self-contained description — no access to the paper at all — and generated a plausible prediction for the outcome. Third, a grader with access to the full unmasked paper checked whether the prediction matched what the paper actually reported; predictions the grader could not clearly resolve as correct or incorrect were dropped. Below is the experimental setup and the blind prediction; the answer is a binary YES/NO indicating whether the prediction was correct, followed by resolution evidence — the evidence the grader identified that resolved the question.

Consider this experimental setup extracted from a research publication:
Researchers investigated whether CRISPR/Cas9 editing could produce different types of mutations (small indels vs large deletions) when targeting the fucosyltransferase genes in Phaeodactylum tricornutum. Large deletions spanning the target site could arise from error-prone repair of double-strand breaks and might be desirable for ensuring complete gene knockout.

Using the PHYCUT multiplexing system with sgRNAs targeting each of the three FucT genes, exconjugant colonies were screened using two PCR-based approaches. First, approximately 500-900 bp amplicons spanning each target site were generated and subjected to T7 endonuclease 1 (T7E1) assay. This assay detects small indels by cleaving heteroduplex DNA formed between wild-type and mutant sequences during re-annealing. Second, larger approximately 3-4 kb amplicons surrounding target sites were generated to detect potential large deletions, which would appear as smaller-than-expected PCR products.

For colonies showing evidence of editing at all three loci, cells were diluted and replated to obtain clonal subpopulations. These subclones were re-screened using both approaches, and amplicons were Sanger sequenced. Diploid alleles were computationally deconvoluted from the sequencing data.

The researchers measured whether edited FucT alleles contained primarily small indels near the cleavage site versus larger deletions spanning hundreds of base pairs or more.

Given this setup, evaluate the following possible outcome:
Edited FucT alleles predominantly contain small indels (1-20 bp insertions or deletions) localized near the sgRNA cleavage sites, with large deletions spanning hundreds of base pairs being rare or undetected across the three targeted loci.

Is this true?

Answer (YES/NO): NO